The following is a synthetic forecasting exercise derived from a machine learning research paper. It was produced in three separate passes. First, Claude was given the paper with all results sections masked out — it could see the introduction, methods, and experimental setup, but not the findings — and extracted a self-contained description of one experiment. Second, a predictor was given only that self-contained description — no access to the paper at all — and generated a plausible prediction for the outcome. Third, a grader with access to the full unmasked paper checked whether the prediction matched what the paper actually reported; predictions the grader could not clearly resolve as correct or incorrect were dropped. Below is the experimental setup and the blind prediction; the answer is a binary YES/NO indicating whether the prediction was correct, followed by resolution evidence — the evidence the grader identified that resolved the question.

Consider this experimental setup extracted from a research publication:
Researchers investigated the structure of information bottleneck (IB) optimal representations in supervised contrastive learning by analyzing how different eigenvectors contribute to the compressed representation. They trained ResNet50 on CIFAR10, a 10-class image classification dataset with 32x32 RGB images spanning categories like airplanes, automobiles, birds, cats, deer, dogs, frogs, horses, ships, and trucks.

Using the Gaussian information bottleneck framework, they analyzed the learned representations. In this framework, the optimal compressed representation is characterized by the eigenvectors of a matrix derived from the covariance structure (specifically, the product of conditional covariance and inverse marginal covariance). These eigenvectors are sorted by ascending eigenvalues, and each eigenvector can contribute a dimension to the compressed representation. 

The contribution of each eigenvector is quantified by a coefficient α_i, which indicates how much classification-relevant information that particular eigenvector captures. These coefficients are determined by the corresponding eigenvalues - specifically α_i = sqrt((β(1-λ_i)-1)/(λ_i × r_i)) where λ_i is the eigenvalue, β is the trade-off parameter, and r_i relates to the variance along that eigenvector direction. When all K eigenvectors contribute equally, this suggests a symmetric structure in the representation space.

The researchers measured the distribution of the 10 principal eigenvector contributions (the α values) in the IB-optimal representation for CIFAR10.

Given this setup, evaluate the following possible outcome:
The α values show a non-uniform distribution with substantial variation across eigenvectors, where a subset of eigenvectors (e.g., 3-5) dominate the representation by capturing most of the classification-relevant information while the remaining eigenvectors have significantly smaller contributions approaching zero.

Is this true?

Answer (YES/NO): NO